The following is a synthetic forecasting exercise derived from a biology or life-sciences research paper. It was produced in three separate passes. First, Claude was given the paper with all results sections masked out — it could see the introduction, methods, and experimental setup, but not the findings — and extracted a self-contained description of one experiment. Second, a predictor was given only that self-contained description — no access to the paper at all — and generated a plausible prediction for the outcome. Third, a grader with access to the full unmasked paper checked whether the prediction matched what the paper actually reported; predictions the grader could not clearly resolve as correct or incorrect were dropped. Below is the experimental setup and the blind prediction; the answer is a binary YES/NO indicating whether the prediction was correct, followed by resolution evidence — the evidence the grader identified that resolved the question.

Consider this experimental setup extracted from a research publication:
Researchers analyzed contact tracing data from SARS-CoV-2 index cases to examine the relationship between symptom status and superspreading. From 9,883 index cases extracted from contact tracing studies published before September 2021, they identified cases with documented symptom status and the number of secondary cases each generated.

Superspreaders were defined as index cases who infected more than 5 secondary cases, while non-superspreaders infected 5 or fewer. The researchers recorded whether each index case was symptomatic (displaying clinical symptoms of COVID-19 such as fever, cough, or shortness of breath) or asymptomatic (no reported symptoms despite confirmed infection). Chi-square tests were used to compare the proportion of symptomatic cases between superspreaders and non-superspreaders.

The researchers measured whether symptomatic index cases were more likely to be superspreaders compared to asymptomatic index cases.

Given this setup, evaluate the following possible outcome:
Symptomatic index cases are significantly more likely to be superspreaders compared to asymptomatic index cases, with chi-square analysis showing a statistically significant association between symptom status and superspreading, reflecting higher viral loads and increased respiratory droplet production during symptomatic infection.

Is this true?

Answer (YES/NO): YES